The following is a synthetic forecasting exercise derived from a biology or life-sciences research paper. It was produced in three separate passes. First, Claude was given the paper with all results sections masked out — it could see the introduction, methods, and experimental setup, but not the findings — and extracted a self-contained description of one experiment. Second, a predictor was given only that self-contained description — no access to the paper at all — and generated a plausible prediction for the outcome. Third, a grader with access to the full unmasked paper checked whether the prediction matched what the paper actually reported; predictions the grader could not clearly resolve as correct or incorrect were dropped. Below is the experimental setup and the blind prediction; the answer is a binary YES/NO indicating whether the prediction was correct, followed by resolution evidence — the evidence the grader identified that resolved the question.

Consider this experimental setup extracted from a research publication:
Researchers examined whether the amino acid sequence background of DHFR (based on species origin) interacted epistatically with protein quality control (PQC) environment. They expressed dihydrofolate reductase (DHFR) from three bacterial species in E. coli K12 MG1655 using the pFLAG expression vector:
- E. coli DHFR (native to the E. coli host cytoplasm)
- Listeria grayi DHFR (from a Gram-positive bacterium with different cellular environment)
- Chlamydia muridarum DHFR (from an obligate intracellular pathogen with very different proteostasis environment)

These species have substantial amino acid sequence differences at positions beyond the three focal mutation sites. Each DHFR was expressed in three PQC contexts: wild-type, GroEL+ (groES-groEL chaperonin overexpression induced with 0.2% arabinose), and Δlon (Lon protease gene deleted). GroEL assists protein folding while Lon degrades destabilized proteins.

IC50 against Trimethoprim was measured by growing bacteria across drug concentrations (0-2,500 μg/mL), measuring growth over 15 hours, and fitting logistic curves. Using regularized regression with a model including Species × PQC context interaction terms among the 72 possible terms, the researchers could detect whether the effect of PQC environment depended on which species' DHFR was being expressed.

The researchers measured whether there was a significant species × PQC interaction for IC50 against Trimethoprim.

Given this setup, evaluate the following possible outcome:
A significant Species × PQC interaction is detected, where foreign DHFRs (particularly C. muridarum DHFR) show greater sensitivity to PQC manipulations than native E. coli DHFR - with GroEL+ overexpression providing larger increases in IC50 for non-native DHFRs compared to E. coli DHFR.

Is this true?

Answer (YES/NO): NO